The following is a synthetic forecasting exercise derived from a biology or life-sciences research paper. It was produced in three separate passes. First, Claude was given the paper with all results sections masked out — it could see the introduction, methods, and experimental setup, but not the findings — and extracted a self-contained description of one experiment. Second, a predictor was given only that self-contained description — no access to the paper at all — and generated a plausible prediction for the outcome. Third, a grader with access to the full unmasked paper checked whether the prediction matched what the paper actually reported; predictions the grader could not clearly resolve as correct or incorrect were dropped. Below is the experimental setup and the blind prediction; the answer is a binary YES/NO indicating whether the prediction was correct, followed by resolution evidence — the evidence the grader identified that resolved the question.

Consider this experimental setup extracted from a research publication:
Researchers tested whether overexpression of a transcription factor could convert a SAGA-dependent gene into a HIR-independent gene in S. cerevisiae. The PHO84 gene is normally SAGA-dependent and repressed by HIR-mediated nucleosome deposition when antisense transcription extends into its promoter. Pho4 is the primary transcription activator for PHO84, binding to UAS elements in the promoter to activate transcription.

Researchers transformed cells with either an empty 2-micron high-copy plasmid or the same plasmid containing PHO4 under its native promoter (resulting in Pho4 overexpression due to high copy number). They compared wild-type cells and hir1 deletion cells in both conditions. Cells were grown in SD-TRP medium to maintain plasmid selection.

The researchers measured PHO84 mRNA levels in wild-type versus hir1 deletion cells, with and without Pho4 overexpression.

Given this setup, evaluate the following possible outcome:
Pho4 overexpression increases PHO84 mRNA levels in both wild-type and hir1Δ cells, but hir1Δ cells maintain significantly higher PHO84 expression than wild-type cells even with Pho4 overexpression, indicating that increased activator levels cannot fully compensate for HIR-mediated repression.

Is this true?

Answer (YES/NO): NO